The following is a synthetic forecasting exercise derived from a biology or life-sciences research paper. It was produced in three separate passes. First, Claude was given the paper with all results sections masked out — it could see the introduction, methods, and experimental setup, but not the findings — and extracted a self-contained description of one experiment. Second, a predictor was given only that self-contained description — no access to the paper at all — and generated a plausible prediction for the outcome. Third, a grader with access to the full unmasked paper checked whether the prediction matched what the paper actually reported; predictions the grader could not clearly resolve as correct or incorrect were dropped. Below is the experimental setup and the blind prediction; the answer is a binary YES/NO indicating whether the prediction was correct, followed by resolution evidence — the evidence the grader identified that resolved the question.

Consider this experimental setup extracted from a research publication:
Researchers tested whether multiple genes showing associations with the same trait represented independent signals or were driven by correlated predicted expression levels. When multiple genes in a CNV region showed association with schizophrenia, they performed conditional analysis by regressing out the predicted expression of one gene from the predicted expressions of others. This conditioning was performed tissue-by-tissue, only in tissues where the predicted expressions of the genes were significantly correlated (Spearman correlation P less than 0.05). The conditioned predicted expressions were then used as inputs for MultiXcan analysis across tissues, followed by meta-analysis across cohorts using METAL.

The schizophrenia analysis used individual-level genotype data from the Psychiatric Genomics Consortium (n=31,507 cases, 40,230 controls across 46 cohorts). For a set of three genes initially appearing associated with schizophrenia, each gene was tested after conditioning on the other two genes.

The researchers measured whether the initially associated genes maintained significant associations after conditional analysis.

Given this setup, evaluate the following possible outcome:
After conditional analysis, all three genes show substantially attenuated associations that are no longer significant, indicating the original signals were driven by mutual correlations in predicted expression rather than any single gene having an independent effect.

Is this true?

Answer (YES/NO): NO